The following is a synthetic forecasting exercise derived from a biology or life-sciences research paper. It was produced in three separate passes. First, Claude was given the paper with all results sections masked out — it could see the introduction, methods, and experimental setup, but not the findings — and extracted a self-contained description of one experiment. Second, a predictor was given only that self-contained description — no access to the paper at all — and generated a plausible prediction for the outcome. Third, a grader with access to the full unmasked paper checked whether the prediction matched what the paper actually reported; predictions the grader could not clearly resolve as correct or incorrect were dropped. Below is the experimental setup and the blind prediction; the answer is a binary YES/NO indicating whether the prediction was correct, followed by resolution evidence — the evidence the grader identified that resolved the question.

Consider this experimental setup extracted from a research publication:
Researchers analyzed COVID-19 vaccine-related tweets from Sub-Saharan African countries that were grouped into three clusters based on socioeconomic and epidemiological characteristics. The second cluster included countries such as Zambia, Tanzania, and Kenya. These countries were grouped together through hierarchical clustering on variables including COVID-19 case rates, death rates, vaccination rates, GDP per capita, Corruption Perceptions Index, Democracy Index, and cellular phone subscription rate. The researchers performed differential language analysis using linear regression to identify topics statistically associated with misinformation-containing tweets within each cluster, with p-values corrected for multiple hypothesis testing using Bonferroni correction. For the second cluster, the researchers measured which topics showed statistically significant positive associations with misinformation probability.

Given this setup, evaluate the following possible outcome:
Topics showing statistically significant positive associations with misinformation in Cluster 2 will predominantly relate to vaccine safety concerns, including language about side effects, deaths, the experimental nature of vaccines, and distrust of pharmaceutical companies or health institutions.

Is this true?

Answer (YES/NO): NO